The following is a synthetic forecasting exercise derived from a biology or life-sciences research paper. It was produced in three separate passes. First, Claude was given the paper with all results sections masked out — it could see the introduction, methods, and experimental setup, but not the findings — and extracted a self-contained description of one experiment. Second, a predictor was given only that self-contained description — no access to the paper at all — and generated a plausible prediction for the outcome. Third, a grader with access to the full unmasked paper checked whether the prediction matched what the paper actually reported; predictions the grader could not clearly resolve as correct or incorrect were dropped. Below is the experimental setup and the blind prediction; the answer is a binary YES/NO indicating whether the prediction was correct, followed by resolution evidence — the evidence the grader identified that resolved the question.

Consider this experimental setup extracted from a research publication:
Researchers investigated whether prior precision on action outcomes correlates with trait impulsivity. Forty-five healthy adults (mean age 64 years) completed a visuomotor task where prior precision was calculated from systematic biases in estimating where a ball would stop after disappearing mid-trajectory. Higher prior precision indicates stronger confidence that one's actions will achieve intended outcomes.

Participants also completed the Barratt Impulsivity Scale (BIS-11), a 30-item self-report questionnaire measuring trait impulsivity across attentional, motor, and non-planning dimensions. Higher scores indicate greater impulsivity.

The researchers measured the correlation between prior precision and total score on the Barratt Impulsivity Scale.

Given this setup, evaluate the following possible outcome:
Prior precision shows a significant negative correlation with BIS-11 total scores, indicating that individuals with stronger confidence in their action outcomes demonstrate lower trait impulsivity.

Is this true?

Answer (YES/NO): NO